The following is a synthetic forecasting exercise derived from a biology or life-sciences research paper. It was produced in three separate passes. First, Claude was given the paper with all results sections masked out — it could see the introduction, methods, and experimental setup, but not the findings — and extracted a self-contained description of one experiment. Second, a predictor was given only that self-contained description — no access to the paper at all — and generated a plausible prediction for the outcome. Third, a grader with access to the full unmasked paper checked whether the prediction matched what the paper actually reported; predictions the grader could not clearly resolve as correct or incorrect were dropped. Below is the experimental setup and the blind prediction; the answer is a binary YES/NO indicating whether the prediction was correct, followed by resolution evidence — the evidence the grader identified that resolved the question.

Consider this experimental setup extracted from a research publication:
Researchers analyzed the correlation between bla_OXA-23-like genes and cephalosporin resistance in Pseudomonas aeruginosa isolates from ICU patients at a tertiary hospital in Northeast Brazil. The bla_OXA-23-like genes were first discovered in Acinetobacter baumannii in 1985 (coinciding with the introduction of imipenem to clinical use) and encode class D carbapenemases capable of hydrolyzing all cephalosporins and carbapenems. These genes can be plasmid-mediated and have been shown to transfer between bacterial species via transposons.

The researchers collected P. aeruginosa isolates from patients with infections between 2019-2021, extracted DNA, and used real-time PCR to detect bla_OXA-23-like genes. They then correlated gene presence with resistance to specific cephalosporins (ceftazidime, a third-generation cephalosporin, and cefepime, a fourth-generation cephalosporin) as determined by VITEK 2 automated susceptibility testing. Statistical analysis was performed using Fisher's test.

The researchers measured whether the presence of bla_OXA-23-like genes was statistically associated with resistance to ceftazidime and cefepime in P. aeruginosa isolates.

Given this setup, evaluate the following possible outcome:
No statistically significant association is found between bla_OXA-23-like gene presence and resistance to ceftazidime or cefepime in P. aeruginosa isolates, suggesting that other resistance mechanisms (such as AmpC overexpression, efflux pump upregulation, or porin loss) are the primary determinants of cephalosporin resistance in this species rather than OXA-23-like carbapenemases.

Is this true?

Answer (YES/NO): NO